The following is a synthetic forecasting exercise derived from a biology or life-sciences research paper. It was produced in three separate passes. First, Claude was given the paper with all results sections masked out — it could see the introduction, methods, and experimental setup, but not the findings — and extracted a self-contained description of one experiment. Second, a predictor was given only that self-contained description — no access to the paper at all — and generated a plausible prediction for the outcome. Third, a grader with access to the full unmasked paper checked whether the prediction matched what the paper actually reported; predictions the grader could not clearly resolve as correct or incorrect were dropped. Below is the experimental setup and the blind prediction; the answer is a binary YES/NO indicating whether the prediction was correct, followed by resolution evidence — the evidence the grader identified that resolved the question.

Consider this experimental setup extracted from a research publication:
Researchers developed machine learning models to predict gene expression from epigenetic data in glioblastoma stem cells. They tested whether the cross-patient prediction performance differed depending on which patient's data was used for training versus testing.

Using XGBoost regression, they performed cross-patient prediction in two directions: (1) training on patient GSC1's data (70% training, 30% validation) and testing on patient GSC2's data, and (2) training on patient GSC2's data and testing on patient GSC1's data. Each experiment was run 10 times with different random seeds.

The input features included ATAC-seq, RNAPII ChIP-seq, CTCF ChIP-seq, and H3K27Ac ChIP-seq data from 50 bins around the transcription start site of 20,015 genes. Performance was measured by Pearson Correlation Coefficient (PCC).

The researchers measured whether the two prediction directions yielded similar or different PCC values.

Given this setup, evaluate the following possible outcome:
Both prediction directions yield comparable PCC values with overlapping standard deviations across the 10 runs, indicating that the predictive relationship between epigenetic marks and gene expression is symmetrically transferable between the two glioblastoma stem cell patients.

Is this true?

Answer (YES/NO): NO